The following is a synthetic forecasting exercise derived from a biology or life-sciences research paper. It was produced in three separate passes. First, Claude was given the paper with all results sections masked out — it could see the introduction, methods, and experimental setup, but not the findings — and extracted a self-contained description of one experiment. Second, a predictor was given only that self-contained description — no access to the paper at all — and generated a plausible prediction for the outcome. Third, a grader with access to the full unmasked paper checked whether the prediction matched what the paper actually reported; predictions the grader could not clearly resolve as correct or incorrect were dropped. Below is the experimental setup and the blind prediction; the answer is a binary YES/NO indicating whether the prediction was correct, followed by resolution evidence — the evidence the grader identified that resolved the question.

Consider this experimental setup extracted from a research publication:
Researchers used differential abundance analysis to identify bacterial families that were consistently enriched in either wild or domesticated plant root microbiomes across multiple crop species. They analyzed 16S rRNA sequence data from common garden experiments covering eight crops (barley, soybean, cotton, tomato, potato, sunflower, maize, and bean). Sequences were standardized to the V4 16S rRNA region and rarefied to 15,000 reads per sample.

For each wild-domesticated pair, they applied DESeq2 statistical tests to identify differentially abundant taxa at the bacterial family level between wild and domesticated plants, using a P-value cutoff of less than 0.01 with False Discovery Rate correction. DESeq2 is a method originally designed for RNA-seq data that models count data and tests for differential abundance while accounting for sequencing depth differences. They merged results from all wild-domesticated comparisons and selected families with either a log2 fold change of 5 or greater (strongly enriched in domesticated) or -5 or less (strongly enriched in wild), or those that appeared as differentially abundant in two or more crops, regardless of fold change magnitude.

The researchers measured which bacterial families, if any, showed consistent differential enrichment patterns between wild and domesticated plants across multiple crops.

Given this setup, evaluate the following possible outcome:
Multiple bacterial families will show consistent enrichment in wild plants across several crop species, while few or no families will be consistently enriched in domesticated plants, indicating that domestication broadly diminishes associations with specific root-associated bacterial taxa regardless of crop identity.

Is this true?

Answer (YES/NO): NO